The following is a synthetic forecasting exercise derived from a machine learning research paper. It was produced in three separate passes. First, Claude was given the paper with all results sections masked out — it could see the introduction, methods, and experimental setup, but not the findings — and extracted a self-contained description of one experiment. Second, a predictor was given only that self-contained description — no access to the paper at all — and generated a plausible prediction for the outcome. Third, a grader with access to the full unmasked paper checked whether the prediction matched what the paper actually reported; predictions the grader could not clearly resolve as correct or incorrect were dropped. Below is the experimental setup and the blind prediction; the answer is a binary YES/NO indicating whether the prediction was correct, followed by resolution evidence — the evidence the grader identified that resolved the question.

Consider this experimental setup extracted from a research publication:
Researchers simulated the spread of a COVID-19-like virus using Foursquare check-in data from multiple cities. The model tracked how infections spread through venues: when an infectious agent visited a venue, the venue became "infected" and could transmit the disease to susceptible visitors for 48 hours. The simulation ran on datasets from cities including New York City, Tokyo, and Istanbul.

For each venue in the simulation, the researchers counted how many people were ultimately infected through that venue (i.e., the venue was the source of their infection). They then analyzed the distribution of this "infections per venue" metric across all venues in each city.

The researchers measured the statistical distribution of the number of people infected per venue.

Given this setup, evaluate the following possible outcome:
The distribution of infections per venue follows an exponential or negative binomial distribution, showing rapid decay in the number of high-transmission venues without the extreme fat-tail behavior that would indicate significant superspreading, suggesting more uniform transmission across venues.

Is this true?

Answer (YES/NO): NO